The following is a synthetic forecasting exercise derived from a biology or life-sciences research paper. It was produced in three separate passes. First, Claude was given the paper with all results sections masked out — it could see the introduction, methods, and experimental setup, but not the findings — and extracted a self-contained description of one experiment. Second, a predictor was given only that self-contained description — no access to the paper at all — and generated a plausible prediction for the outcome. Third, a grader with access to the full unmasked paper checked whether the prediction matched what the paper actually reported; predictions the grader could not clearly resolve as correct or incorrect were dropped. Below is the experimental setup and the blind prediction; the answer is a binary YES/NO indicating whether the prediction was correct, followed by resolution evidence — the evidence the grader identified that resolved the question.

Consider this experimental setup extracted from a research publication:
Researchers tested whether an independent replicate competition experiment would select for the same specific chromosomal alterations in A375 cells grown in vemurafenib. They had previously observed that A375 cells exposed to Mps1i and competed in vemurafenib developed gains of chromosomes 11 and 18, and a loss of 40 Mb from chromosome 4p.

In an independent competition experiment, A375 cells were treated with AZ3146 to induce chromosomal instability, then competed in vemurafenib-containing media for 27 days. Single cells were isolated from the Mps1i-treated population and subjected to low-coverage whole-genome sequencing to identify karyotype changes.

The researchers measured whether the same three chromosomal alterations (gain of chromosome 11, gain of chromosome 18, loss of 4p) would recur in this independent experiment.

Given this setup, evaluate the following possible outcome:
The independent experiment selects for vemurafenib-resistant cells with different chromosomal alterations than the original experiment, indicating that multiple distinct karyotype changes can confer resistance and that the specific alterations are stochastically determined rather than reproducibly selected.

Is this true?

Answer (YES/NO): NO